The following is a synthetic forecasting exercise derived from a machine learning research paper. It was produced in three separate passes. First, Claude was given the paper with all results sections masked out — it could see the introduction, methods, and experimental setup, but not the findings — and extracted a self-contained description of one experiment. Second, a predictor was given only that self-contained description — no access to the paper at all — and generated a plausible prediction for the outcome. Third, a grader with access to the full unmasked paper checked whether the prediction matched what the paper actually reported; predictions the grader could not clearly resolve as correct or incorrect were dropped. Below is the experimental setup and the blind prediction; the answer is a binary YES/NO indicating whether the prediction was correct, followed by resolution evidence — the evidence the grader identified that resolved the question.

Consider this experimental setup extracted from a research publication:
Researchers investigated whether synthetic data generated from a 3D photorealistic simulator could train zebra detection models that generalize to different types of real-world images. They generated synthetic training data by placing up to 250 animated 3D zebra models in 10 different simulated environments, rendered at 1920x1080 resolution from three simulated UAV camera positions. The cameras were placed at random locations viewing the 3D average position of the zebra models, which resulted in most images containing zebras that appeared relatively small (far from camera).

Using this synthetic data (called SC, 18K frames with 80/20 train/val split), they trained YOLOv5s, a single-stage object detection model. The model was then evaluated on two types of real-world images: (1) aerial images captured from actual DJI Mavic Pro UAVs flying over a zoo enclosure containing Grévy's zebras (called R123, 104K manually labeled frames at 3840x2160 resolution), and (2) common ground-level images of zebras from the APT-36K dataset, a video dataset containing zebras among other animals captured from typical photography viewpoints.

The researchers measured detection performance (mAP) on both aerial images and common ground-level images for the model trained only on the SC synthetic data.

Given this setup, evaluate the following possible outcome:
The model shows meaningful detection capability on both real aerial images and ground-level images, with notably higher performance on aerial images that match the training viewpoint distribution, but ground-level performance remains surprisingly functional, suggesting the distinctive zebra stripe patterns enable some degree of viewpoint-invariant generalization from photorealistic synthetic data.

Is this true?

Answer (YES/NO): NO